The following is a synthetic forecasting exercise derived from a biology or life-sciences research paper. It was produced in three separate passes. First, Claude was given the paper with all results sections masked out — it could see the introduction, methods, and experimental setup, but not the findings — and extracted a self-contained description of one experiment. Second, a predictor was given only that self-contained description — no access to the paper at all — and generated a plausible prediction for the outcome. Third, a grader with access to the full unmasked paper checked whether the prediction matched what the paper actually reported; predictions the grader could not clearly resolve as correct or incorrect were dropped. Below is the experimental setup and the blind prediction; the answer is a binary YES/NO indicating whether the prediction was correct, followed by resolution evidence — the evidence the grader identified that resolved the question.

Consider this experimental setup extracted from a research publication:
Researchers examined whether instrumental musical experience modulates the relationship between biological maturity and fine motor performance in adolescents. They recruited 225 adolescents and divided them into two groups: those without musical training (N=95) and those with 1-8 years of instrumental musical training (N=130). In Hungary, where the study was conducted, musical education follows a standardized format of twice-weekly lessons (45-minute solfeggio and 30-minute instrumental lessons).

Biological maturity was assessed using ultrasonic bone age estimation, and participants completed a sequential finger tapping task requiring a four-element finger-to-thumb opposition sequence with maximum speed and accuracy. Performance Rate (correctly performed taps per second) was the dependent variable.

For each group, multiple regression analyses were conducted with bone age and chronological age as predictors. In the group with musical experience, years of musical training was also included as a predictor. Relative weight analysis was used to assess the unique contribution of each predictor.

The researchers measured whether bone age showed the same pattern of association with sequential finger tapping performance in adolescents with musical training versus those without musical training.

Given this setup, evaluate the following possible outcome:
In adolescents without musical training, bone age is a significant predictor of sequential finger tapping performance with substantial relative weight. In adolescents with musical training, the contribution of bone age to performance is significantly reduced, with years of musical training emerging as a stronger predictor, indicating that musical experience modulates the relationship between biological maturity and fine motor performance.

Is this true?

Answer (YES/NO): YES